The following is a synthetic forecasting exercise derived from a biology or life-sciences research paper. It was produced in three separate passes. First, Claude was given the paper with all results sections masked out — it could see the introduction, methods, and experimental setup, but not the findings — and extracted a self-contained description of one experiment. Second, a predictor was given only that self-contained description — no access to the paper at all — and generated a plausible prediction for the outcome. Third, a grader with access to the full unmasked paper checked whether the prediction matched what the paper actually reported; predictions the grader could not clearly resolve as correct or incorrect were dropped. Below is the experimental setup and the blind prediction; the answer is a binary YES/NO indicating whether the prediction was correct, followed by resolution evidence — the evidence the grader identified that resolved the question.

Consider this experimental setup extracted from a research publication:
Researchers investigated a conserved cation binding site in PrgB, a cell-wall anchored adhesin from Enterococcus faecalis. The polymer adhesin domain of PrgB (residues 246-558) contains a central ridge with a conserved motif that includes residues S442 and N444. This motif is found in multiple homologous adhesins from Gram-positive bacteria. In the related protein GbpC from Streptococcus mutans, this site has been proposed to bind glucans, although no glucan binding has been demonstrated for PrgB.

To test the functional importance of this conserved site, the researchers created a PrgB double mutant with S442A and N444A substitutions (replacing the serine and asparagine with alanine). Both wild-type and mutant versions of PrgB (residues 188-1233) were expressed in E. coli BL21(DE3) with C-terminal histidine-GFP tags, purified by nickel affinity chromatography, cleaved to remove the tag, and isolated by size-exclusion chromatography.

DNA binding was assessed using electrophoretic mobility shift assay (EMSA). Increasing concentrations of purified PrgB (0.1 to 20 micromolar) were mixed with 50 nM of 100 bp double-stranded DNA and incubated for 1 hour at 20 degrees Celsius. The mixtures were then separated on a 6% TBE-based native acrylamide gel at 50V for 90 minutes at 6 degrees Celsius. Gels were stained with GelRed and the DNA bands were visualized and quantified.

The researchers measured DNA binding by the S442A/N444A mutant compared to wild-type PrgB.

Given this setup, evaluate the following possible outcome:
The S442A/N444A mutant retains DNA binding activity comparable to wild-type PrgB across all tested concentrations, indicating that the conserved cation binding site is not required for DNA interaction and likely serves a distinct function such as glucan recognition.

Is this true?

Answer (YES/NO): YES